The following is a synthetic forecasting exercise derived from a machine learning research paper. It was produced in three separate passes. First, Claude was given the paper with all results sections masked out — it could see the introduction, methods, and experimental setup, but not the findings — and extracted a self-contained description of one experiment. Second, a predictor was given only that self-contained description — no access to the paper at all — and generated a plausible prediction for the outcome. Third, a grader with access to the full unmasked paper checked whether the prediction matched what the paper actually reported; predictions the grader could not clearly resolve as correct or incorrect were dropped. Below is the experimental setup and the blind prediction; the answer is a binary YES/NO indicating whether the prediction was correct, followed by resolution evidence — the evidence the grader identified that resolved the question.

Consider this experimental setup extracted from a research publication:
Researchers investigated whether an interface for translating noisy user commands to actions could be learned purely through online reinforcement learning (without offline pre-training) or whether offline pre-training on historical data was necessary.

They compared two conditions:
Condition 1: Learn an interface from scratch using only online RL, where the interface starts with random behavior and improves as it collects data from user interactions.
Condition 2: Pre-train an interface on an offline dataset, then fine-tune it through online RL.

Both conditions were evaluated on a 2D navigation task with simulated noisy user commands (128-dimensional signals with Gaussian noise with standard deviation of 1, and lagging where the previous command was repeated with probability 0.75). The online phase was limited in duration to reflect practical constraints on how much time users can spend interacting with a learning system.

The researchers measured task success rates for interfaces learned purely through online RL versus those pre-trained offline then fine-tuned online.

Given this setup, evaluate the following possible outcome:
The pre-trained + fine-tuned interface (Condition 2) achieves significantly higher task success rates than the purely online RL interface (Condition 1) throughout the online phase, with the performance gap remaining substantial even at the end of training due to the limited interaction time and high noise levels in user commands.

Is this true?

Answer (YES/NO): YES